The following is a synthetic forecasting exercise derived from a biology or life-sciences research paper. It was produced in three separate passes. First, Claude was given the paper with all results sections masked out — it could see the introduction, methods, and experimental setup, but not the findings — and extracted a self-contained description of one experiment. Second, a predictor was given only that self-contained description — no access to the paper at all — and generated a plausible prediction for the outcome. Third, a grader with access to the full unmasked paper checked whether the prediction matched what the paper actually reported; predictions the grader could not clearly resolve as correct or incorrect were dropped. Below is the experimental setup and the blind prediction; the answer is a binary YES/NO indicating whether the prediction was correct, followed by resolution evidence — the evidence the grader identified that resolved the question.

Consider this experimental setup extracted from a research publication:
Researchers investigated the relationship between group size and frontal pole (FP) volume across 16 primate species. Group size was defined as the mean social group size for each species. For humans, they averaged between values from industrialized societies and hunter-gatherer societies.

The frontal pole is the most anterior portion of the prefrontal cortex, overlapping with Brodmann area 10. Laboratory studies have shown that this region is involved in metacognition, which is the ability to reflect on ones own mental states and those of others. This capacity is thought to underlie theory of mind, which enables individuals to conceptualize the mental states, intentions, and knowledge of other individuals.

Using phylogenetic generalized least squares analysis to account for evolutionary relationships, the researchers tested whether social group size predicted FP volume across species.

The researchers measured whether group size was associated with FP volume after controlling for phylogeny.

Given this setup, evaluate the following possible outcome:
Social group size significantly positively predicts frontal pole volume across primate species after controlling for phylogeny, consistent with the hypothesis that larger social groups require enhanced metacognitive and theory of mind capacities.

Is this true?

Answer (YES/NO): NO